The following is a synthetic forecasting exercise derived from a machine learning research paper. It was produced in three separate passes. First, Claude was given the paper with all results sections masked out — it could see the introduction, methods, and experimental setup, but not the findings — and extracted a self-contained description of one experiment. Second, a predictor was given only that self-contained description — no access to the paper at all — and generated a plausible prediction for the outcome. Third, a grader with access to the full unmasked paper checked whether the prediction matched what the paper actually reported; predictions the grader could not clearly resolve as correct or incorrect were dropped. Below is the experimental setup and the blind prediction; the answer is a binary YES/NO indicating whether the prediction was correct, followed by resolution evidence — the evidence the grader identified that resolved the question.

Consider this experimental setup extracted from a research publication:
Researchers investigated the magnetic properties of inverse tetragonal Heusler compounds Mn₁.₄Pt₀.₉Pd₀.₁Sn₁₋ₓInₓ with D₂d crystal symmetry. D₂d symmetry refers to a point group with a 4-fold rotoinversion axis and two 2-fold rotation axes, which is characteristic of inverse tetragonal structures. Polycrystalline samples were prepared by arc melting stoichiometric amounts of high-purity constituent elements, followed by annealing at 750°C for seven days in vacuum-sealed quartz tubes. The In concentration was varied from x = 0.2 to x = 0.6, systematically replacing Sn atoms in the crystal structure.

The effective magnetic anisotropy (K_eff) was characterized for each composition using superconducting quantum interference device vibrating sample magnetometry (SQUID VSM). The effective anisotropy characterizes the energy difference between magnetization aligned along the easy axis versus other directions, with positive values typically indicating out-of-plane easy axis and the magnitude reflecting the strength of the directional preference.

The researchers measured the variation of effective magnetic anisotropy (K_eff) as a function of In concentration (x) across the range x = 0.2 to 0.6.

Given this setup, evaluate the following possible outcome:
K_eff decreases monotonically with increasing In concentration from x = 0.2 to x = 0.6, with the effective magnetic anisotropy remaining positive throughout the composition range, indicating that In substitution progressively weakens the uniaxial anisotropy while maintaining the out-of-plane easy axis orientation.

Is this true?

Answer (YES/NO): NO